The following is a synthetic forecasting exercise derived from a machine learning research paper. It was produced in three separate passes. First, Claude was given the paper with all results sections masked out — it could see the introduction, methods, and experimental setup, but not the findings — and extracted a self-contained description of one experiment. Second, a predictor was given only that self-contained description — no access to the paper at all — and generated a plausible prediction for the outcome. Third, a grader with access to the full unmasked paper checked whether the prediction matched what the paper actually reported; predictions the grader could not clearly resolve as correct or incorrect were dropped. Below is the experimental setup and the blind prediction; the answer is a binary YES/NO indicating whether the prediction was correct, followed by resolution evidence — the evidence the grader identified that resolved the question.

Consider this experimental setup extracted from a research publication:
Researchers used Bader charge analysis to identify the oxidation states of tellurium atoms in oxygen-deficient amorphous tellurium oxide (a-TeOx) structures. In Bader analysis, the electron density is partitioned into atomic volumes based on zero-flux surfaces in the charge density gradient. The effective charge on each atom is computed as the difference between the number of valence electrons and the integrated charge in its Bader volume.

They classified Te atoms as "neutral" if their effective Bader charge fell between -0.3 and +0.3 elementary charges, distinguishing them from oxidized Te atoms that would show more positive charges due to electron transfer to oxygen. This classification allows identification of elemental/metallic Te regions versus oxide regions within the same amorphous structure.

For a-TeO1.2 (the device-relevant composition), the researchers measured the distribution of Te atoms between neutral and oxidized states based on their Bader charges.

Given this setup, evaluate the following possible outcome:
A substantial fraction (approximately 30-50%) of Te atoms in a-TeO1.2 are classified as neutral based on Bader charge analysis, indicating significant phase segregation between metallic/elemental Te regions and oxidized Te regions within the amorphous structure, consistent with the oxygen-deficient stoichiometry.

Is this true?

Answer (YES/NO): YES